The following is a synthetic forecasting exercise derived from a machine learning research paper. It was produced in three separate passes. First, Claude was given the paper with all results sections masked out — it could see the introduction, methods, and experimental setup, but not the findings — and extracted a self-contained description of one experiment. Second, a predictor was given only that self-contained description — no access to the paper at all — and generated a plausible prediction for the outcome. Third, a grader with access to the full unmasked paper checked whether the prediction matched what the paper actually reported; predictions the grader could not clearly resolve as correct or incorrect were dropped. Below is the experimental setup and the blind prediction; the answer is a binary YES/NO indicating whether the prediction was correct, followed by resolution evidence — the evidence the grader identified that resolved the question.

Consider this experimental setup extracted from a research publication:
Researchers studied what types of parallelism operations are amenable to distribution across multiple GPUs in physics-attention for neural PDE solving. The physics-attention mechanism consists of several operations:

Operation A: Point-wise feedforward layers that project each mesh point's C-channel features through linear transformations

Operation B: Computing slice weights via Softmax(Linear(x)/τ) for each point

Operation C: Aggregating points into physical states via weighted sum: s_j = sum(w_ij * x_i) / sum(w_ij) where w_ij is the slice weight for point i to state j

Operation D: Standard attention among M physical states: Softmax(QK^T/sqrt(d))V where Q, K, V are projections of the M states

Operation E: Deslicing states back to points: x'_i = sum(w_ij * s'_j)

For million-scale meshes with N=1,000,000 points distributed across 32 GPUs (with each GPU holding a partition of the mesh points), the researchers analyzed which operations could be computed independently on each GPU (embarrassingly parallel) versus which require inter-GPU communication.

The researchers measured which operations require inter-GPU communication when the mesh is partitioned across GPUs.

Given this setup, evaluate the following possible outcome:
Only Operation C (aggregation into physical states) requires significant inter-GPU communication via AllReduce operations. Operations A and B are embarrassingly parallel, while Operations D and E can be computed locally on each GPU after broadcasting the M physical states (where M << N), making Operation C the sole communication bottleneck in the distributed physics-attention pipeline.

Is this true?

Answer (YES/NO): YES